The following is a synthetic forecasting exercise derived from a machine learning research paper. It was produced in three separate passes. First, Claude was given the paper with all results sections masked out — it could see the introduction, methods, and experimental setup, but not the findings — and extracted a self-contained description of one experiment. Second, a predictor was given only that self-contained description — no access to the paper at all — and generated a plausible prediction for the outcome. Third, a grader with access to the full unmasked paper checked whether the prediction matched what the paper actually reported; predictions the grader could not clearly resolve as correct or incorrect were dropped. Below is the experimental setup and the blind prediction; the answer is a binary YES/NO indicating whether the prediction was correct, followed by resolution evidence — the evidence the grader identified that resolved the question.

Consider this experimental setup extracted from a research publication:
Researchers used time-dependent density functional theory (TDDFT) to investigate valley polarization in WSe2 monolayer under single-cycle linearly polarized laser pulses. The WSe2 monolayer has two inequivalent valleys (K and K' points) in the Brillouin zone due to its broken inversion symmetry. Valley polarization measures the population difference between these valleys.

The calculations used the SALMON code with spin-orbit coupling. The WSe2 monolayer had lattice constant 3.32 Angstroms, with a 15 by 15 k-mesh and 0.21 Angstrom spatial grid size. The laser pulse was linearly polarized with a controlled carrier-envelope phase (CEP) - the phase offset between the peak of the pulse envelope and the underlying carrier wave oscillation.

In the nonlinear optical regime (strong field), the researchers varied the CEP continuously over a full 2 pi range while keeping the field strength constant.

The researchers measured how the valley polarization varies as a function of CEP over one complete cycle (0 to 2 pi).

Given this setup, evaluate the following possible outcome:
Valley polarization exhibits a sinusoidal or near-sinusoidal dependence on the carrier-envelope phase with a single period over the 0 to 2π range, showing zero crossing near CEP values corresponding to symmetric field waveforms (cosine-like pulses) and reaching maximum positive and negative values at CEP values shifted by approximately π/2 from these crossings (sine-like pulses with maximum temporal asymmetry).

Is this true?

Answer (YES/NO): YES